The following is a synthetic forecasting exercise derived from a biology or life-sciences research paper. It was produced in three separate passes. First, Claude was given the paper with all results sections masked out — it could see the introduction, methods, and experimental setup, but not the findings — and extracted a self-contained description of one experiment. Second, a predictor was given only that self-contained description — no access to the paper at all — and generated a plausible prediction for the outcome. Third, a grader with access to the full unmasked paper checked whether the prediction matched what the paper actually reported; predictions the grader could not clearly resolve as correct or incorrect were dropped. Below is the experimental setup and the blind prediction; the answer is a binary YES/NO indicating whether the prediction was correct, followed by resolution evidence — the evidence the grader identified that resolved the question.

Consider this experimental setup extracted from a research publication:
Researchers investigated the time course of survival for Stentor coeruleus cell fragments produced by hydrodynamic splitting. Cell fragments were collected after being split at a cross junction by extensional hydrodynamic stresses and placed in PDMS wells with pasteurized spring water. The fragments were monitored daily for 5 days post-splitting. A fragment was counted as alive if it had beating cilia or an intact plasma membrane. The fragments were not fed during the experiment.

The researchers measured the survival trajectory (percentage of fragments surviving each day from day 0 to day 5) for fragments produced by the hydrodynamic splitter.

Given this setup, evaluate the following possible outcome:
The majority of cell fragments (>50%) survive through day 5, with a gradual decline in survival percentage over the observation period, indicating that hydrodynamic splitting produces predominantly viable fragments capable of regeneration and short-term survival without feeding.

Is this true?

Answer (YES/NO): NO